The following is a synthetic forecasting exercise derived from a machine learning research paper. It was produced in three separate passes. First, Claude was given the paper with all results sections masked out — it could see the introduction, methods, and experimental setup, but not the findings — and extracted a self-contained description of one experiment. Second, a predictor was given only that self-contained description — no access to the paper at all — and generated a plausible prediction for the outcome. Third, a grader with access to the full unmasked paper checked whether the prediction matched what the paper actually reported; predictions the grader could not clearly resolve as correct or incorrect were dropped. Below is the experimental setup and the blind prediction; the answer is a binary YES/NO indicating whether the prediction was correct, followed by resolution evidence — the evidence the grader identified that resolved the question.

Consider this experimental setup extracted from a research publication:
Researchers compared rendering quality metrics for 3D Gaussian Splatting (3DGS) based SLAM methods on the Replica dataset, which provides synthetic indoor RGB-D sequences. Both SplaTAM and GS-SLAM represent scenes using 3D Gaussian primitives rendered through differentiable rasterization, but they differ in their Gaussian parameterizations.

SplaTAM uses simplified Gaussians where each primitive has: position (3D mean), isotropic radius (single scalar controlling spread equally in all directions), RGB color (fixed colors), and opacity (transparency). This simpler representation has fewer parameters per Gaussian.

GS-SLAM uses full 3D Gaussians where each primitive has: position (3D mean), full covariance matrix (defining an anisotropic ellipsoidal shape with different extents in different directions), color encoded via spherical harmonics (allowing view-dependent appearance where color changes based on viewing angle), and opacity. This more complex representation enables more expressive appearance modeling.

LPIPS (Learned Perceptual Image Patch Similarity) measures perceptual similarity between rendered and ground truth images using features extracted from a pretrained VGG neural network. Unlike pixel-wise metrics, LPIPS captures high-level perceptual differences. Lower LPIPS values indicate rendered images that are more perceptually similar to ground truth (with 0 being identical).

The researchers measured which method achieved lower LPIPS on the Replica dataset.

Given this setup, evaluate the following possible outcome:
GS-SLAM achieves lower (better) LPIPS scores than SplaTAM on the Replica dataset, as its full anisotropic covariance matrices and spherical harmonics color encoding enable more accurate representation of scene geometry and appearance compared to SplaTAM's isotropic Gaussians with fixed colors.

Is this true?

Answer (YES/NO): YES